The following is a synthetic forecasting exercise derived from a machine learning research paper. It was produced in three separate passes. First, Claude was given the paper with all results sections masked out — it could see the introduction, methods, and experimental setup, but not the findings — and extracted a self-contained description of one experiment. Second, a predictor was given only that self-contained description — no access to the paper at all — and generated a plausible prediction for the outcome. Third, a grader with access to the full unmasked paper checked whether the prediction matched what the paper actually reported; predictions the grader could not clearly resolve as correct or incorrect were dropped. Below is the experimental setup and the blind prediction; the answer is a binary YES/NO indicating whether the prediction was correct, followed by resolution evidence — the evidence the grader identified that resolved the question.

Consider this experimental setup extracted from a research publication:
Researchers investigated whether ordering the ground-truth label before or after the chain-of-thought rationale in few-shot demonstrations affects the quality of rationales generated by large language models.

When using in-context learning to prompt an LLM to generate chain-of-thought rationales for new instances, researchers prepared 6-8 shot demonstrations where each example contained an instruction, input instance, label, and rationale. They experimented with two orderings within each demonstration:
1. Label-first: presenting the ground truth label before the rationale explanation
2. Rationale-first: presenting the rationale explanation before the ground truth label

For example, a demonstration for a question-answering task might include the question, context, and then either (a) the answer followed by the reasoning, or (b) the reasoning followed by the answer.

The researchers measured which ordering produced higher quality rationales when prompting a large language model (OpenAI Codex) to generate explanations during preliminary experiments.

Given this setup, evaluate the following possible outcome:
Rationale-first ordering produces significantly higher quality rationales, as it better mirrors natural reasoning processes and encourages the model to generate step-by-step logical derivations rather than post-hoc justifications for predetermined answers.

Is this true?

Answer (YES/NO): NO